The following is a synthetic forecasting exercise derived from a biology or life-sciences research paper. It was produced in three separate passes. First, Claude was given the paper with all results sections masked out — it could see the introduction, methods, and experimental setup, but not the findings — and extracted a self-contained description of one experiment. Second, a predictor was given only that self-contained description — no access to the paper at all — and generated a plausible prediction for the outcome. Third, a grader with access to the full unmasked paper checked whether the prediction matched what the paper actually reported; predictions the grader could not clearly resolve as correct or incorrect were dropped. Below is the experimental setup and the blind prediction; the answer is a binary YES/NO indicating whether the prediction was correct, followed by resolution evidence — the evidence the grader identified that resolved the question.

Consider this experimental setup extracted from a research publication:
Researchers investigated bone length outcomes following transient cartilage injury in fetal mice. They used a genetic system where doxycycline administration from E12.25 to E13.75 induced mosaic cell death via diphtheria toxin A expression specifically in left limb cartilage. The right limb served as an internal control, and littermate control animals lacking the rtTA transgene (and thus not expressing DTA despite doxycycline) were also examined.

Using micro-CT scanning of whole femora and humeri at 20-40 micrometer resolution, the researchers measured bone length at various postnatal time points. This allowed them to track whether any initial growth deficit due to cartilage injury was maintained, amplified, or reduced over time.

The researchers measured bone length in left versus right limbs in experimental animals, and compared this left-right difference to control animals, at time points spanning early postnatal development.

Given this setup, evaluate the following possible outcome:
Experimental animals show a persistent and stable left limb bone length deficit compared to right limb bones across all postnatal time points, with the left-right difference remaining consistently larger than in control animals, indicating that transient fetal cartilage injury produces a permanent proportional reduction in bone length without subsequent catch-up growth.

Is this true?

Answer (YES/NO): NO